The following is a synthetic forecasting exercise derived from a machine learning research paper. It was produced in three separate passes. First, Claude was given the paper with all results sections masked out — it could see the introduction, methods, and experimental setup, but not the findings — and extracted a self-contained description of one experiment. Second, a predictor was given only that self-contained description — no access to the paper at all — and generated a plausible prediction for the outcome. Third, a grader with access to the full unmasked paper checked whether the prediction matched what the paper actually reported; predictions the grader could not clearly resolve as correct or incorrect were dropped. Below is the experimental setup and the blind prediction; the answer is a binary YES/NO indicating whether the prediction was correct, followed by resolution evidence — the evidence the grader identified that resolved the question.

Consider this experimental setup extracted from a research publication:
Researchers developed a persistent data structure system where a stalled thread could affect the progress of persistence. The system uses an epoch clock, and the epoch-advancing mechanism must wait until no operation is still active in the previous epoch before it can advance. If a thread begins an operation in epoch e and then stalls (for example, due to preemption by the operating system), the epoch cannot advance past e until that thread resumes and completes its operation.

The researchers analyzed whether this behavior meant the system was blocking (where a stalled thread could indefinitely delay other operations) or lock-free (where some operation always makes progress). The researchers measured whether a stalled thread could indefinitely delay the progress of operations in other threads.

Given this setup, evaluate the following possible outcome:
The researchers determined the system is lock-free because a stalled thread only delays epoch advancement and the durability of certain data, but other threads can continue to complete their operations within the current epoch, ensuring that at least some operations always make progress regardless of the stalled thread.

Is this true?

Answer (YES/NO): YES